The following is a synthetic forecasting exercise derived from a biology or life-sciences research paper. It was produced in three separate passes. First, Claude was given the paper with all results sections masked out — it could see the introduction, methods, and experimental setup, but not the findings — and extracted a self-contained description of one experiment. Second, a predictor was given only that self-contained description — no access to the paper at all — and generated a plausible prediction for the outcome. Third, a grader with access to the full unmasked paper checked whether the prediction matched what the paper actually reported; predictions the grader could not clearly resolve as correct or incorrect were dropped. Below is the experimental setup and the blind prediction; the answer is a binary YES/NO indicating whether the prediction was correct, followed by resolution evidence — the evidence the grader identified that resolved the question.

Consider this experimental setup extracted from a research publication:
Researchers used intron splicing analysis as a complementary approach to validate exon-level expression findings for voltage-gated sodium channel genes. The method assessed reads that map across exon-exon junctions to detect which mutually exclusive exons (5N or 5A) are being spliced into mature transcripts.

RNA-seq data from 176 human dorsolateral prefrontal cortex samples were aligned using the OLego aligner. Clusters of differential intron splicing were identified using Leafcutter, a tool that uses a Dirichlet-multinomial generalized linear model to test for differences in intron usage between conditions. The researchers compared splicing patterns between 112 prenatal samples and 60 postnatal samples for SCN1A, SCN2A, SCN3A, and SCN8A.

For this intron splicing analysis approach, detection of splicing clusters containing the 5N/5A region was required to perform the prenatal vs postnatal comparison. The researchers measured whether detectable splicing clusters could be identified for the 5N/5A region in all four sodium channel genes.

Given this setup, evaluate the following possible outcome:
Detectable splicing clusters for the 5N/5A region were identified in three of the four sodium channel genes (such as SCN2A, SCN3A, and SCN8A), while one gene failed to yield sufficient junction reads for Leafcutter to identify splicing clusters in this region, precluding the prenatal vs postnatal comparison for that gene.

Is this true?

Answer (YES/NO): YES